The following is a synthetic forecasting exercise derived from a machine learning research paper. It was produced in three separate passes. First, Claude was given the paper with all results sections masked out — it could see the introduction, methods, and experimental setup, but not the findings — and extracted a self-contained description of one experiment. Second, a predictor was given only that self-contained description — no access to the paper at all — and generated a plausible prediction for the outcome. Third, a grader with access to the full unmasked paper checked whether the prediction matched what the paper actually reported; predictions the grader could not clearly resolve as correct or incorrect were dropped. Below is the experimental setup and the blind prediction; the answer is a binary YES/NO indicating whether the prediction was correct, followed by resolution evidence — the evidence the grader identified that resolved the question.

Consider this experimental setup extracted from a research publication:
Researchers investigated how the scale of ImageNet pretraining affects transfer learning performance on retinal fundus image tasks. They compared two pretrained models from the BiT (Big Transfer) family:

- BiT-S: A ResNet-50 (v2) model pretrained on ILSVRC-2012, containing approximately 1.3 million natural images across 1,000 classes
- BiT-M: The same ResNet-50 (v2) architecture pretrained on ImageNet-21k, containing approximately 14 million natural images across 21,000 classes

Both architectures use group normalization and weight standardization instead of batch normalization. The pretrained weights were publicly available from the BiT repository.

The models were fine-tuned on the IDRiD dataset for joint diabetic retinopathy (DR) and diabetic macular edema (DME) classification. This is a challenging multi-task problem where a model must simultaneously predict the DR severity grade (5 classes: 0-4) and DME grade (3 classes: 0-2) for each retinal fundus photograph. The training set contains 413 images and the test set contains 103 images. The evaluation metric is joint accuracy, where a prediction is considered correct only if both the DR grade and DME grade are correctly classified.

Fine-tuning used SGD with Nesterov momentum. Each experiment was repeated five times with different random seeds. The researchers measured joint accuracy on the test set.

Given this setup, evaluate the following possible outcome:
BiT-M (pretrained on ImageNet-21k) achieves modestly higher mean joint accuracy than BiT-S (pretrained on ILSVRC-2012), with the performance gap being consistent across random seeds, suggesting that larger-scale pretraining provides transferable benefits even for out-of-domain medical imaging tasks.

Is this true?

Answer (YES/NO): NO